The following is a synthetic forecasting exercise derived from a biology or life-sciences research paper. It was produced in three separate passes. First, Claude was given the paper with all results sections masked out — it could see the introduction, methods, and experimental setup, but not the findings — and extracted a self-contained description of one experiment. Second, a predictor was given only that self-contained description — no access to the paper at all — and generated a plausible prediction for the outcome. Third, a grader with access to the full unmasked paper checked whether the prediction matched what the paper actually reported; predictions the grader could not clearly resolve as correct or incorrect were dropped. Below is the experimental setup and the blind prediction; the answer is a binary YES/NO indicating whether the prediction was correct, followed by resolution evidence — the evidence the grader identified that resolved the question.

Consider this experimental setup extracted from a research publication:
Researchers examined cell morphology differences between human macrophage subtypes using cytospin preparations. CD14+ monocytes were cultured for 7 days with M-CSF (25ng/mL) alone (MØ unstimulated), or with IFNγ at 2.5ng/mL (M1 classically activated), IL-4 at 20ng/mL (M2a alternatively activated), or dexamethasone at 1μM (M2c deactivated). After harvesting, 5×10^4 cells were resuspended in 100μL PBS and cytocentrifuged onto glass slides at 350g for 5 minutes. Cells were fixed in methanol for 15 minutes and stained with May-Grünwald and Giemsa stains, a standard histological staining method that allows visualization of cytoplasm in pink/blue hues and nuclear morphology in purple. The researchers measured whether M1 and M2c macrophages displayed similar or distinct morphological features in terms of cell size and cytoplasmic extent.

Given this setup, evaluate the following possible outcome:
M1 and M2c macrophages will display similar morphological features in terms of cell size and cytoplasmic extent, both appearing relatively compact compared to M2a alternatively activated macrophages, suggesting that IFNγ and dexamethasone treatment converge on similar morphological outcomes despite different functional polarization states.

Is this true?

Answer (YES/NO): NO